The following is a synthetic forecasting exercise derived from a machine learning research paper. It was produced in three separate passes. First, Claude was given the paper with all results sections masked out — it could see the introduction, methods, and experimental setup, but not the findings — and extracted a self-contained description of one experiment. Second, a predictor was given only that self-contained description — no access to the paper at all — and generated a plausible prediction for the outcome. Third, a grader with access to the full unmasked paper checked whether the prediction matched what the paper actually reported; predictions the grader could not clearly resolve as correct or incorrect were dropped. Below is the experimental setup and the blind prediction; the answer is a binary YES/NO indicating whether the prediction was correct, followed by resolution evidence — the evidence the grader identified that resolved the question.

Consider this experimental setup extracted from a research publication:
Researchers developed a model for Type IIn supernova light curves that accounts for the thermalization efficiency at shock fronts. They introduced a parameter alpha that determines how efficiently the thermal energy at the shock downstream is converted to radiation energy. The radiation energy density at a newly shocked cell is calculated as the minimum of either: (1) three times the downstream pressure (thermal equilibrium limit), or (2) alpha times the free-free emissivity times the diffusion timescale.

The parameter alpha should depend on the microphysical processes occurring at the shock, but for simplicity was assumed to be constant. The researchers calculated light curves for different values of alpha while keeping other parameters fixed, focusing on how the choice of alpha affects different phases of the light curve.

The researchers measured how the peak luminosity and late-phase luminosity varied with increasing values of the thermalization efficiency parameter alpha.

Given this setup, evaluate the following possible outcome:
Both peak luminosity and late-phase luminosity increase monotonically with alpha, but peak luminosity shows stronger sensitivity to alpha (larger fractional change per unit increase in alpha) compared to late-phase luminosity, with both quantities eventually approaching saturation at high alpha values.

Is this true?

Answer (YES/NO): NO